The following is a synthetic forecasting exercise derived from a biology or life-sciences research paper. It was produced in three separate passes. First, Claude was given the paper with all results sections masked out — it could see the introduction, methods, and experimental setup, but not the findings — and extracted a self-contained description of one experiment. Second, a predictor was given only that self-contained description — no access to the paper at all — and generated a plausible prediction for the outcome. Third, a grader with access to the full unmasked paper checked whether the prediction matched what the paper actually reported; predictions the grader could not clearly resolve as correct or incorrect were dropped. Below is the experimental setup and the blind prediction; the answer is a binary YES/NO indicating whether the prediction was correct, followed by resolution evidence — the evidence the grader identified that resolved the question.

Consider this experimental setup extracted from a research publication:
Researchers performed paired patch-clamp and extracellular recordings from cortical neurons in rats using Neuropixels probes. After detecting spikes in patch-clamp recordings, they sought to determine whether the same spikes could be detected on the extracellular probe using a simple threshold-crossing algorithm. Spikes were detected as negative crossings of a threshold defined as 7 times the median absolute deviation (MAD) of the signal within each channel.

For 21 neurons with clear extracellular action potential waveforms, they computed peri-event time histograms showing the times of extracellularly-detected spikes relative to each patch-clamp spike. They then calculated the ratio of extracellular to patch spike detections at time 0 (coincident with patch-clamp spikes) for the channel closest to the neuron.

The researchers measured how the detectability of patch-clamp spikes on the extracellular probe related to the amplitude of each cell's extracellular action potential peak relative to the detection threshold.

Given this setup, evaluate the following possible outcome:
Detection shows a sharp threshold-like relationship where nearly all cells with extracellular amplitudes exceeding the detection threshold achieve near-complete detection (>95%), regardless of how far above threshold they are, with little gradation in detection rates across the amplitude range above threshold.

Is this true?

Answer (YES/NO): NO